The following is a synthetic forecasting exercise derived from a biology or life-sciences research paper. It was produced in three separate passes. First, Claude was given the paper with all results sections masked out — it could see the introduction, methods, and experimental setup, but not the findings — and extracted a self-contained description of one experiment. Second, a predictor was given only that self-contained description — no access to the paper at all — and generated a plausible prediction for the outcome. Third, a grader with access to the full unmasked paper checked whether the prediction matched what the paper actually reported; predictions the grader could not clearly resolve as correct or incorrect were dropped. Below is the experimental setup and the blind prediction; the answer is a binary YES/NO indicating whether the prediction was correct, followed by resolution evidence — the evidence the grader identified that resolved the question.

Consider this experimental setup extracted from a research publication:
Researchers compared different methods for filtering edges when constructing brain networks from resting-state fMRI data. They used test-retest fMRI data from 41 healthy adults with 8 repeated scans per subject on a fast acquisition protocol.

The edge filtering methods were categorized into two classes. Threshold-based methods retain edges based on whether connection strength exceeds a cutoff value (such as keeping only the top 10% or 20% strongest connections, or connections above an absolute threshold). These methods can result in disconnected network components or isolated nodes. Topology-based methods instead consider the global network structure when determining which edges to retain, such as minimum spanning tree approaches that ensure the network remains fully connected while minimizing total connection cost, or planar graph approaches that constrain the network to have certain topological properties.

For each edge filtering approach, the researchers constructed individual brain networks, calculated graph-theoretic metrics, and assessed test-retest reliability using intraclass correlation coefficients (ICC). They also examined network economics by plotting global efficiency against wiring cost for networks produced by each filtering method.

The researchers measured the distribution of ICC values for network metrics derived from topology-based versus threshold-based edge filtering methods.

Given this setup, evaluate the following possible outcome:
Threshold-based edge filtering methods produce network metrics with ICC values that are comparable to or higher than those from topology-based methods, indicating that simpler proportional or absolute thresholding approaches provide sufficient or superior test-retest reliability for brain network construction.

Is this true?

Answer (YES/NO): NO